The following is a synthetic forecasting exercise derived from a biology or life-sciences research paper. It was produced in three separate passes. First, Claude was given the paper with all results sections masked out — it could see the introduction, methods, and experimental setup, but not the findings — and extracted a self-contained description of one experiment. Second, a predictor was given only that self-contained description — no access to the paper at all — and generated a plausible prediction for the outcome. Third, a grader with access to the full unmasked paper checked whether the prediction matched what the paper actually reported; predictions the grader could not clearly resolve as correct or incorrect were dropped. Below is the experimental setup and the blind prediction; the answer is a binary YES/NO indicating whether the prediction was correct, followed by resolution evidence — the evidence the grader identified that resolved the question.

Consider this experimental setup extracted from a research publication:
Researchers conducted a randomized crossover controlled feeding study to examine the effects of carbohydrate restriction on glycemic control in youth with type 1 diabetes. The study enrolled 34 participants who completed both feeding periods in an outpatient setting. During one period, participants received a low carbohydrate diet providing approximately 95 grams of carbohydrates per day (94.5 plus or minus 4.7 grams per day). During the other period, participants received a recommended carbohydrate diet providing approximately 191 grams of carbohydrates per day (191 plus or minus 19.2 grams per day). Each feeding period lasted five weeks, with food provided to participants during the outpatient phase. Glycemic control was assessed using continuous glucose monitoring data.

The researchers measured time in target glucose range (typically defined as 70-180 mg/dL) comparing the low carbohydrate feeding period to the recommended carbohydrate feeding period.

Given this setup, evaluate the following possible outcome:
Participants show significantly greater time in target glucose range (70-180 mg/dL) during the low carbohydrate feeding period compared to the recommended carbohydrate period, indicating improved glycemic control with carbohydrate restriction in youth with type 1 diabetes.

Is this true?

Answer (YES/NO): YES